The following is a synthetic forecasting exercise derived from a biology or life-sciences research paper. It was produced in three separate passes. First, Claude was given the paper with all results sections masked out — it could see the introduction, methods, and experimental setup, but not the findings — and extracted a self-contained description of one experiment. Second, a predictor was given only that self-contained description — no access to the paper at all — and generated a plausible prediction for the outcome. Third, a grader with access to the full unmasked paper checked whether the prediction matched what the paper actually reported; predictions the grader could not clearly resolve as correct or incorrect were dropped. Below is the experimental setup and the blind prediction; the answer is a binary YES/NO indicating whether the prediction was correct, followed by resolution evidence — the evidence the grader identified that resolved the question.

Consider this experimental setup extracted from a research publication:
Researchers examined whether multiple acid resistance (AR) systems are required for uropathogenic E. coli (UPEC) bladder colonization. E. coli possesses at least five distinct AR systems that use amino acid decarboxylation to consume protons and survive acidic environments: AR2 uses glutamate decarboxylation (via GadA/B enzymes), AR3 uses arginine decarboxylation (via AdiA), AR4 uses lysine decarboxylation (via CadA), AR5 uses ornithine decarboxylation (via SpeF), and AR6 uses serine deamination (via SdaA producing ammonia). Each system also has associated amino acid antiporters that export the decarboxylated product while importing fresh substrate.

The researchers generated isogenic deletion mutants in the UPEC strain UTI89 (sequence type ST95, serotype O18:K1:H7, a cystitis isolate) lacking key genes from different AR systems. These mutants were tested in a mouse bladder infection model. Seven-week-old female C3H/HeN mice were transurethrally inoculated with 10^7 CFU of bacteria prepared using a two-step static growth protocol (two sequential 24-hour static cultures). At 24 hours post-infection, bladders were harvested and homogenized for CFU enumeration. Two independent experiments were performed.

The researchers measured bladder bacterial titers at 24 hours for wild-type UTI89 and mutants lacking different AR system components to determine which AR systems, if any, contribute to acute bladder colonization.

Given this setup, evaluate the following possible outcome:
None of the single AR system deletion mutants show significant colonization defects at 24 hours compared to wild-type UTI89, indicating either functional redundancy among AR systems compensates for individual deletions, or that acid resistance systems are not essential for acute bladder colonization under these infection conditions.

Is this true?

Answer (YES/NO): NO